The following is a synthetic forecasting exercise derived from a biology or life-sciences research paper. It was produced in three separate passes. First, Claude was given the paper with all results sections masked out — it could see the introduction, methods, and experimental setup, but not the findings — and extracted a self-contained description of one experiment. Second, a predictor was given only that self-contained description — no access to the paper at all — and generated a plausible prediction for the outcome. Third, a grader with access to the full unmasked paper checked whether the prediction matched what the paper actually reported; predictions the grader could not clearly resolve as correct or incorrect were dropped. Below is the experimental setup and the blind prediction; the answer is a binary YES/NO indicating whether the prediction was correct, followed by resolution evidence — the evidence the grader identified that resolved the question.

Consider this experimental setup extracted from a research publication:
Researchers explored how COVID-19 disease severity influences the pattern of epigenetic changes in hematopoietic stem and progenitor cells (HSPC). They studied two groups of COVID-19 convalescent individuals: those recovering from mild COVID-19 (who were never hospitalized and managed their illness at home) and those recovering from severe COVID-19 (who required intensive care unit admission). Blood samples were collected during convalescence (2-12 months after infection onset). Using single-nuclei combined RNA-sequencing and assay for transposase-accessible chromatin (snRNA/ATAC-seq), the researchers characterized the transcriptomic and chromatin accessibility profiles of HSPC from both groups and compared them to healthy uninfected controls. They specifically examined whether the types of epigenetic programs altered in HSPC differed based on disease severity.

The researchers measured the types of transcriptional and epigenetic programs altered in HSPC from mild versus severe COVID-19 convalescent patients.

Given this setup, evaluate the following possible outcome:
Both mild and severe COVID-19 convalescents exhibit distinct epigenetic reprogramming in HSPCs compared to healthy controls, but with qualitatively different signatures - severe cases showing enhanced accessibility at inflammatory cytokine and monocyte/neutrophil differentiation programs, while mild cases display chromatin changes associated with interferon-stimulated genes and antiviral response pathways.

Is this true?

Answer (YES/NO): YES